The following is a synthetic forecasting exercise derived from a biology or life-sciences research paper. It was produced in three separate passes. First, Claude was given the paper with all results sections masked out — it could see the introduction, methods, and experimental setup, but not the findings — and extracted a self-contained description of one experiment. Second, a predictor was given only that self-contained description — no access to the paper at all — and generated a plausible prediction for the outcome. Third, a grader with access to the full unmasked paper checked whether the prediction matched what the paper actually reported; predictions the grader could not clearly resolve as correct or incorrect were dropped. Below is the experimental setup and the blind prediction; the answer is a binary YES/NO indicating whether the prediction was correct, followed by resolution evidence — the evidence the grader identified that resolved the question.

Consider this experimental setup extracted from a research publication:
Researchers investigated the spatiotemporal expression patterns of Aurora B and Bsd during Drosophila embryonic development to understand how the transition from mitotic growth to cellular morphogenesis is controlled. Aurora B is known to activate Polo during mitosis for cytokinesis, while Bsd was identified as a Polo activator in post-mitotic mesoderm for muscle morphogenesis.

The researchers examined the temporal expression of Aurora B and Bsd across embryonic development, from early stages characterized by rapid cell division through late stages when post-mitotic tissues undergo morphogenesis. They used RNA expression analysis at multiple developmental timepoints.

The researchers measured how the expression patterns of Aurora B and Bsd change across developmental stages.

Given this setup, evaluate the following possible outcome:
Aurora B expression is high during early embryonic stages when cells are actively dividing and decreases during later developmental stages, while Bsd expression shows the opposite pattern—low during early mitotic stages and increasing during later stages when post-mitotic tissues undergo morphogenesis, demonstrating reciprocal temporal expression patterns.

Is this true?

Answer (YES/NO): NO